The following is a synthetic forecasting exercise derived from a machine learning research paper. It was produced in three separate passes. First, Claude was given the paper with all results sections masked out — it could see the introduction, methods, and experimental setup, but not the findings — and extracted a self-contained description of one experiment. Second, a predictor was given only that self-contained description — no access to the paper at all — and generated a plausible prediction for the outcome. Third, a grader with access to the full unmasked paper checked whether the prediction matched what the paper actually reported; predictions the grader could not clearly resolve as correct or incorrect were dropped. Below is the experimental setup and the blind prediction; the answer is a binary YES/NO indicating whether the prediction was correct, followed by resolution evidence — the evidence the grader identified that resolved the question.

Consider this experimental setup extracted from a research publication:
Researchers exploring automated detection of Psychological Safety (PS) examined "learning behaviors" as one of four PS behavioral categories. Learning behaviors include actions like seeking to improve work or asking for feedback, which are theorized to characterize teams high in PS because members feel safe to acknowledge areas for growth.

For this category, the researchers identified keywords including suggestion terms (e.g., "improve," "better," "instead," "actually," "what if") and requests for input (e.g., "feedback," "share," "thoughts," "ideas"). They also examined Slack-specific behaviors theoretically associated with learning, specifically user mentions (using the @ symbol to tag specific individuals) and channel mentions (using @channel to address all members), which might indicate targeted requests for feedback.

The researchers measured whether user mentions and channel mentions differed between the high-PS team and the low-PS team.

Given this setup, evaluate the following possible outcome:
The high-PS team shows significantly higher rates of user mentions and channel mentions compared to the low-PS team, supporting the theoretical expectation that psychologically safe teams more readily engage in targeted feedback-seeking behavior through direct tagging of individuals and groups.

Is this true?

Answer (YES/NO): NO